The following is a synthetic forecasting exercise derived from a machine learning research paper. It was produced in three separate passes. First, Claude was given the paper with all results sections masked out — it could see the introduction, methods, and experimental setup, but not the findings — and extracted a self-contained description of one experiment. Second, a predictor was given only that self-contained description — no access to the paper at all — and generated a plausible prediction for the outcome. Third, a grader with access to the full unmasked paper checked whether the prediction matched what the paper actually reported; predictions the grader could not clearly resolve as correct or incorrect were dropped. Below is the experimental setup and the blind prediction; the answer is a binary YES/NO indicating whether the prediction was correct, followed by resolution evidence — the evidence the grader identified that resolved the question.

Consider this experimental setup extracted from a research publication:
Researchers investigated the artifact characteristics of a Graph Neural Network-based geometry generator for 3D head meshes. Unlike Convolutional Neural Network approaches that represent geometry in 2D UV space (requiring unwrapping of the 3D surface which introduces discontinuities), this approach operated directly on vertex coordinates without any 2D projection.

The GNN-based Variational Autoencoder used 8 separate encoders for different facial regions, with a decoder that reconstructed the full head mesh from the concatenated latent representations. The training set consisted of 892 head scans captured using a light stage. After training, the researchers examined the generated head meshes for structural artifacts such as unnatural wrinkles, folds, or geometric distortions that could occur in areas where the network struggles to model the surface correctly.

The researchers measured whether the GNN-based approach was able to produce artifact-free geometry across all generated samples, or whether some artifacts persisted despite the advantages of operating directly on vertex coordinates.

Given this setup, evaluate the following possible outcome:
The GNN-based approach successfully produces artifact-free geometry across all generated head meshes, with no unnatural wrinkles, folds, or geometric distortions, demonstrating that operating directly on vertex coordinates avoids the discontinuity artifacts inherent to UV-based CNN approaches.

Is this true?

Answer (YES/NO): NO